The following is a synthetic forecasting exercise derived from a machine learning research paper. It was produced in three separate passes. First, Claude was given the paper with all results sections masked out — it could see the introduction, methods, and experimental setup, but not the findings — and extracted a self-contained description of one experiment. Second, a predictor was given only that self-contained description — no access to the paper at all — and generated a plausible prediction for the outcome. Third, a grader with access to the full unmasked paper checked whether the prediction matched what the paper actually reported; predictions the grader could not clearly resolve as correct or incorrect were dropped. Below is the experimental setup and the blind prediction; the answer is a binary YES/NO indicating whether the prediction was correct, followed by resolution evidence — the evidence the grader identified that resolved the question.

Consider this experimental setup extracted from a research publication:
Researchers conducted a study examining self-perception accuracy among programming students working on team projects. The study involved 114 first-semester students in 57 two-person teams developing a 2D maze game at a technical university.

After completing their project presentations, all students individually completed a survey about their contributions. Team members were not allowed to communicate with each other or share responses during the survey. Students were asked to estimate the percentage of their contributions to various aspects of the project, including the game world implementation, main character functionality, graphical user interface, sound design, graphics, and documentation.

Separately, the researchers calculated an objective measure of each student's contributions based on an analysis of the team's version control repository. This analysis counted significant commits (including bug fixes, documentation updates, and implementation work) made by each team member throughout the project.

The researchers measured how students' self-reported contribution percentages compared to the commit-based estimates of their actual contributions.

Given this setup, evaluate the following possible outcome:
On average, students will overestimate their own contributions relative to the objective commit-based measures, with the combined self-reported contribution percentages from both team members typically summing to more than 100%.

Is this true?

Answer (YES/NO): YES